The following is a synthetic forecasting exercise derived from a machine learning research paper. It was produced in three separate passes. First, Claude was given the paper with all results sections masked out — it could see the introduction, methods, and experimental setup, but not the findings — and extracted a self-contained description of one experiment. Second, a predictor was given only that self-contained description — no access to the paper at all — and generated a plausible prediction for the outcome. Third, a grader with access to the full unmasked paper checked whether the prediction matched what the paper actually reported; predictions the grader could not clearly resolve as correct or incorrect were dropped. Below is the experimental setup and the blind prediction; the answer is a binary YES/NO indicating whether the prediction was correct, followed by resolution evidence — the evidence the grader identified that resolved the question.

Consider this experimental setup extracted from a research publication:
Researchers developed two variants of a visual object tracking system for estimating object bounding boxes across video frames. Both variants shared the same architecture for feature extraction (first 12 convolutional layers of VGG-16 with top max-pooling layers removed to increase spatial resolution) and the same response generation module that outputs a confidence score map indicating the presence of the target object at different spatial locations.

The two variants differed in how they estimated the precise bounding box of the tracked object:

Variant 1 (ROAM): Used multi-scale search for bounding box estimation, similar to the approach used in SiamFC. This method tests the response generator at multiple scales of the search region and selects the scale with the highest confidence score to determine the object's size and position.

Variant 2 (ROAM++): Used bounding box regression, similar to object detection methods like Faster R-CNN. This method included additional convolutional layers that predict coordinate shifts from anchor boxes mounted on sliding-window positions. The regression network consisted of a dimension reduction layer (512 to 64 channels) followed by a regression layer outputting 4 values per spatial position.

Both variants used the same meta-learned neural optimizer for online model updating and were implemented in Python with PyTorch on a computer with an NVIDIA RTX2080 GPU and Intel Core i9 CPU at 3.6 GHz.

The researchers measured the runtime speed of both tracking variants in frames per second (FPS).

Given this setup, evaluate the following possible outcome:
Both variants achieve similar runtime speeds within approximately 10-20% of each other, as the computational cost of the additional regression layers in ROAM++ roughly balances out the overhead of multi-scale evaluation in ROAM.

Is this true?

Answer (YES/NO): NO